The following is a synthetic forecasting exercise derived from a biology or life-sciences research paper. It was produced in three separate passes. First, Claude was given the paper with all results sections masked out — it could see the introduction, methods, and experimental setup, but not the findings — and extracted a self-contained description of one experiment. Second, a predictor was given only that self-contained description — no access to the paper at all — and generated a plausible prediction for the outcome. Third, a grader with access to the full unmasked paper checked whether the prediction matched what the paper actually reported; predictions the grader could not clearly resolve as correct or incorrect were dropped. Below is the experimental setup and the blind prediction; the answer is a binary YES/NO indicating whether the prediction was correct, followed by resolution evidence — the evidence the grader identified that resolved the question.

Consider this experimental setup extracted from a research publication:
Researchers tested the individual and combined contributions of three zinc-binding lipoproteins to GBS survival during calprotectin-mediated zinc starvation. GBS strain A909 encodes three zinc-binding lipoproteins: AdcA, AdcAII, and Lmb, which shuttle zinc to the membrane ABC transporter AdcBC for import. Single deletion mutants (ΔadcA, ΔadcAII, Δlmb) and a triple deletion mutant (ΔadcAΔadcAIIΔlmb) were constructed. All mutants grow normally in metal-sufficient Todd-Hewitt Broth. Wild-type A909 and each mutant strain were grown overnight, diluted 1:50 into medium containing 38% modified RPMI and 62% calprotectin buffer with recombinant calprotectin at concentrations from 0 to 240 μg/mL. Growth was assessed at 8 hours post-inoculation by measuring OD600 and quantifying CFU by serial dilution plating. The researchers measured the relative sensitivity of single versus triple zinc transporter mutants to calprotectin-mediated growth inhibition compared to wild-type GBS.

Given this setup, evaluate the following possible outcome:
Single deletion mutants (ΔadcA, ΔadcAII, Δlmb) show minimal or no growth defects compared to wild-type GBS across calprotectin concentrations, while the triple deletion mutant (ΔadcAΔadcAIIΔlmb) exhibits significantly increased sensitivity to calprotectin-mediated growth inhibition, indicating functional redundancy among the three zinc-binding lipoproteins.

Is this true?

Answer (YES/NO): YES